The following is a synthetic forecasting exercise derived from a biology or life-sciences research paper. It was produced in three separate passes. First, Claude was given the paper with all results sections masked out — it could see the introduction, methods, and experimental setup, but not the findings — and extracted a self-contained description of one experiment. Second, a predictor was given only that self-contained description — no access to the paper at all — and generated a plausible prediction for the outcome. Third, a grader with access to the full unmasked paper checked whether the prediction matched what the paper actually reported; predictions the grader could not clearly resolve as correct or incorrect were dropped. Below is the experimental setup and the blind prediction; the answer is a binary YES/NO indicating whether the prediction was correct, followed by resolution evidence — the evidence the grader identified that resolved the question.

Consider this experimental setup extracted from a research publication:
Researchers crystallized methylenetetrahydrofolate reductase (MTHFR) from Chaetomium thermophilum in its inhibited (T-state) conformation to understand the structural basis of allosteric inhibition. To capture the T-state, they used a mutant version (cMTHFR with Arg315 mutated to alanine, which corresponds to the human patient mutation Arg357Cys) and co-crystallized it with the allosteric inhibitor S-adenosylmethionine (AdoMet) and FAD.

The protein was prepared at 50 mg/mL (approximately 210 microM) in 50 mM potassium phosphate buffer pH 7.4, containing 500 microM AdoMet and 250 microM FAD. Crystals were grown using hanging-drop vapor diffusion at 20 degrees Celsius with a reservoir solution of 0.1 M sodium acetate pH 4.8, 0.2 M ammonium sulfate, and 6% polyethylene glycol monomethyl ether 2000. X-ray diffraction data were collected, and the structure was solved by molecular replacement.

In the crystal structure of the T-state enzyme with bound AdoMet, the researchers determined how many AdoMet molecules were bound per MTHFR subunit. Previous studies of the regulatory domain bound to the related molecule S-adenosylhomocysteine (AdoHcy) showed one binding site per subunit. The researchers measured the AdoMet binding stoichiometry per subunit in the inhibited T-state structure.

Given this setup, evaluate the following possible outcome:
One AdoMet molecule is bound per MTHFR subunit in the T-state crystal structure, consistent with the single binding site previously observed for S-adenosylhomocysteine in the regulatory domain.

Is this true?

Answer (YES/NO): NO